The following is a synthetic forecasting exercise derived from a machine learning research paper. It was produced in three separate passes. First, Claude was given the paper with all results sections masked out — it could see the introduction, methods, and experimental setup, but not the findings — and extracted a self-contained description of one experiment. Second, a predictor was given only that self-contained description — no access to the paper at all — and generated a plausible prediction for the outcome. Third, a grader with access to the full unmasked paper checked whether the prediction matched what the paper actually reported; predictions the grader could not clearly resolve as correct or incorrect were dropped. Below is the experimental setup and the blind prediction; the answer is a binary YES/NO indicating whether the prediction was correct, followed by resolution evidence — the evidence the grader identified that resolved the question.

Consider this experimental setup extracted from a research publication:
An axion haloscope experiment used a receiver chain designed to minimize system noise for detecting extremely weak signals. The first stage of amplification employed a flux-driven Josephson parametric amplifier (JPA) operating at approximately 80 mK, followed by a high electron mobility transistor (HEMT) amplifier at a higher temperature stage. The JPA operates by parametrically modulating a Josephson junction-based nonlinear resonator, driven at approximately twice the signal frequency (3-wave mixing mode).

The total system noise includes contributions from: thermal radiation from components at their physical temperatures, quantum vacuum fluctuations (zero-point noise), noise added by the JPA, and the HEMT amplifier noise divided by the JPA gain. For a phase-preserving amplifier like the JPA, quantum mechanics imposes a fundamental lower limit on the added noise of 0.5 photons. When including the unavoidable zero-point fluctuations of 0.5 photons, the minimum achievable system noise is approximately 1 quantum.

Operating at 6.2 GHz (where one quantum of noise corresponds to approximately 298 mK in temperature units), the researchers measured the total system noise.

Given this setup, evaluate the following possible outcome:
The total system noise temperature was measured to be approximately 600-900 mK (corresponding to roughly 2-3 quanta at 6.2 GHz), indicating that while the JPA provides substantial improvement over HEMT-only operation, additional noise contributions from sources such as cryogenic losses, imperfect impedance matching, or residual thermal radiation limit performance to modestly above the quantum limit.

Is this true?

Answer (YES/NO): NO